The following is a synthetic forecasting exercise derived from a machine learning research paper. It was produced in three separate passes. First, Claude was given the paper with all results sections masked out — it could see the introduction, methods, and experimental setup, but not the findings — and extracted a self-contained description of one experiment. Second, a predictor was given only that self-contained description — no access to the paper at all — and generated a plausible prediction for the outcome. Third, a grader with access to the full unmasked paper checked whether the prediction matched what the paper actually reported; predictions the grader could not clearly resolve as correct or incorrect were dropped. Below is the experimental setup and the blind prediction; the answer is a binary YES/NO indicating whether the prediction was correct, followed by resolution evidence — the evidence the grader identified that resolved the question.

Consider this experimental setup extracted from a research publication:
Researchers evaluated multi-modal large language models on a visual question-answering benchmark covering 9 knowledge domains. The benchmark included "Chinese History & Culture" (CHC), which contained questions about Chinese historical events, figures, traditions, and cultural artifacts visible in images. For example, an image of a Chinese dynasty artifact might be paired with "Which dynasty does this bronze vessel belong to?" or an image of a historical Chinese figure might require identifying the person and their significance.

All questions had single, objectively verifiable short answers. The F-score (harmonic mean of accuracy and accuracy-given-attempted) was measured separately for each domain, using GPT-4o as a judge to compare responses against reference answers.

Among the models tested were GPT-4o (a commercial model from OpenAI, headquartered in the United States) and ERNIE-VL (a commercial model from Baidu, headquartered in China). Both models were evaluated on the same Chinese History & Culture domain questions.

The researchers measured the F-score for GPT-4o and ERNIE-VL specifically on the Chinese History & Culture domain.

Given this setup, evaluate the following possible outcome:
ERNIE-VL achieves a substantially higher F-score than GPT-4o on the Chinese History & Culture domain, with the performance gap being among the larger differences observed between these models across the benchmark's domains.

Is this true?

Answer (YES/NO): YES